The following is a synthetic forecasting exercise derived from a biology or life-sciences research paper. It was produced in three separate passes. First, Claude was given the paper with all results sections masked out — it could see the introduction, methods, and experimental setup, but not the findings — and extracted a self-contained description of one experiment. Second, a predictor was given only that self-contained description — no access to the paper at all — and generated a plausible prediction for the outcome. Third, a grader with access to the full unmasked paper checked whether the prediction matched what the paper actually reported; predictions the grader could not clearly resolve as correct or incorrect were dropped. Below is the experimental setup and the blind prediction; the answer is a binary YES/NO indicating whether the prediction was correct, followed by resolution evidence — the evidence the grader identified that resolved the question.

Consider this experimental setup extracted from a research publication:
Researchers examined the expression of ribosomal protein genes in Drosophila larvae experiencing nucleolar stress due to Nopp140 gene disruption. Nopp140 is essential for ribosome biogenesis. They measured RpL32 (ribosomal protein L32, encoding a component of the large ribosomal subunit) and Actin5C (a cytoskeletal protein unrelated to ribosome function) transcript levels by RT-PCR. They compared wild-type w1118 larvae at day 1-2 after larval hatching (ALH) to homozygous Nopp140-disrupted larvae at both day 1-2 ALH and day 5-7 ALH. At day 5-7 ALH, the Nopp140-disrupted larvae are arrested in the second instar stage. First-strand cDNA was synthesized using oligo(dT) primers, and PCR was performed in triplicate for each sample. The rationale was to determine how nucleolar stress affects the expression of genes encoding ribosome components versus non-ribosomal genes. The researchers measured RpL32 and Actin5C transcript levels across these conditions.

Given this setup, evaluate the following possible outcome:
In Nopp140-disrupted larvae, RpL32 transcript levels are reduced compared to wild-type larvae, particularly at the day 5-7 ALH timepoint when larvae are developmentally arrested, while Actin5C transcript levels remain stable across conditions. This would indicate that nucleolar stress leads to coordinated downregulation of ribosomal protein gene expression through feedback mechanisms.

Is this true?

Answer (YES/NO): NO